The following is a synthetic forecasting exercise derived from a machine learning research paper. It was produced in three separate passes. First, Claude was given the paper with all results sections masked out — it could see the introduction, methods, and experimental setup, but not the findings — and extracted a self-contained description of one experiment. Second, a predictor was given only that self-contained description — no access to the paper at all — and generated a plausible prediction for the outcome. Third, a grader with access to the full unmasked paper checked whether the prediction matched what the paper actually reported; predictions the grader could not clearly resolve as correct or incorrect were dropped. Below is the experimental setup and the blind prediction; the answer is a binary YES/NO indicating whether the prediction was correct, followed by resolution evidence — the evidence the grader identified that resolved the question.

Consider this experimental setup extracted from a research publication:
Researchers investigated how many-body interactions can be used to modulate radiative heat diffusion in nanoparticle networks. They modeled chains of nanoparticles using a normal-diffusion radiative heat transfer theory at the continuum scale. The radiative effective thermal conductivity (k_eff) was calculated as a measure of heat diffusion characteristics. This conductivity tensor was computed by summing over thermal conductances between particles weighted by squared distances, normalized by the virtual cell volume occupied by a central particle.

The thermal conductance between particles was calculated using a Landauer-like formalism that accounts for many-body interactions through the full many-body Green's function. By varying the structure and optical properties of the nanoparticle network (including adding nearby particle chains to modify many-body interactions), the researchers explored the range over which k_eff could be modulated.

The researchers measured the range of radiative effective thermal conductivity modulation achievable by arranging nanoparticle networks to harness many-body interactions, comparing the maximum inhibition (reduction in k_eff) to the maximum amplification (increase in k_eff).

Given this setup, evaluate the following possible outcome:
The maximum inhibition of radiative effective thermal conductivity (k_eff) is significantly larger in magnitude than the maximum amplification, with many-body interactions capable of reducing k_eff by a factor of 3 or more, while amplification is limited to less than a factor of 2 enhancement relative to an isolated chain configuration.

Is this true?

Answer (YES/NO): NO